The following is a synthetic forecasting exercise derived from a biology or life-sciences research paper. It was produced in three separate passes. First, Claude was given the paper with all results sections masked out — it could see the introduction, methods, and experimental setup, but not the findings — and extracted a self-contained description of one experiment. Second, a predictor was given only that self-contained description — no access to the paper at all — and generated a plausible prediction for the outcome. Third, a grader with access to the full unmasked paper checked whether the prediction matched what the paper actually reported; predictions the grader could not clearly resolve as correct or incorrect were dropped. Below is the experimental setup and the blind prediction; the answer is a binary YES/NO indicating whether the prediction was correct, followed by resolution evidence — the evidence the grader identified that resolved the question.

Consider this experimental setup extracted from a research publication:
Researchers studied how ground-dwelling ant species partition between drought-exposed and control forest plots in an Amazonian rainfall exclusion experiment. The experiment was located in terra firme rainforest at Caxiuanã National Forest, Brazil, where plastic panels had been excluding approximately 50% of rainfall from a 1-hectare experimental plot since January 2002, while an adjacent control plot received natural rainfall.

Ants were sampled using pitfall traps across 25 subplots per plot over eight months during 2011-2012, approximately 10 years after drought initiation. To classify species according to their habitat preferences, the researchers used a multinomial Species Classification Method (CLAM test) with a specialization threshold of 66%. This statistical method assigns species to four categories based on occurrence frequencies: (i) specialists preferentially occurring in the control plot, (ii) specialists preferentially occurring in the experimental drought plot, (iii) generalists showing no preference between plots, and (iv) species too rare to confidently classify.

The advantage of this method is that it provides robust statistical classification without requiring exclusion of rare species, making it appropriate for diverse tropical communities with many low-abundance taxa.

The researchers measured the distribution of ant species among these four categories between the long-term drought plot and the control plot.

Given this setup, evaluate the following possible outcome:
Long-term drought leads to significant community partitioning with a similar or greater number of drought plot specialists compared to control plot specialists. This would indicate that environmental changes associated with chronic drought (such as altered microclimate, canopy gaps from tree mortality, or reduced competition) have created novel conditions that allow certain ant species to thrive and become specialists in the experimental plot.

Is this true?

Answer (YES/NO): YES